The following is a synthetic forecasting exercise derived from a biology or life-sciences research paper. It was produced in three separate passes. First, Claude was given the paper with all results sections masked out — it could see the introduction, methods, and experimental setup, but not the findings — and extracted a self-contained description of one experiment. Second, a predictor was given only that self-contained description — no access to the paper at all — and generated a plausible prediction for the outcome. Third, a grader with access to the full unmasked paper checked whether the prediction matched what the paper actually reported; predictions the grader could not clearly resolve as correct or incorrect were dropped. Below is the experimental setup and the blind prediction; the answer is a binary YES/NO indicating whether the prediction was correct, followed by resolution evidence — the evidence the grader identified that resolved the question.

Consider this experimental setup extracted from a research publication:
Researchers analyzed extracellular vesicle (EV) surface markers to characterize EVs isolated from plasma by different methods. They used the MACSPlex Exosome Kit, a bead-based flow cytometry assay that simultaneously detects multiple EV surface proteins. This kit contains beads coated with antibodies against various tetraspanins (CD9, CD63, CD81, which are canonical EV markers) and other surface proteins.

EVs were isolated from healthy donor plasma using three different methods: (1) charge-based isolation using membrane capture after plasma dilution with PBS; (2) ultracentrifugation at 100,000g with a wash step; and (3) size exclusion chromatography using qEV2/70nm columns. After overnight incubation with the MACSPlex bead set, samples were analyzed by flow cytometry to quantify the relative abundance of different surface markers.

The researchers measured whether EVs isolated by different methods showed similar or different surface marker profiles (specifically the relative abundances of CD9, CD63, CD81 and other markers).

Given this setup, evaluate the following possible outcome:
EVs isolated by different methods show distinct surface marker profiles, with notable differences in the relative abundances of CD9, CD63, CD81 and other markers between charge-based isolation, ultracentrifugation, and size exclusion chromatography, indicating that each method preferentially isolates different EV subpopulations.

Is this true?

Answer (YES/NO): YES